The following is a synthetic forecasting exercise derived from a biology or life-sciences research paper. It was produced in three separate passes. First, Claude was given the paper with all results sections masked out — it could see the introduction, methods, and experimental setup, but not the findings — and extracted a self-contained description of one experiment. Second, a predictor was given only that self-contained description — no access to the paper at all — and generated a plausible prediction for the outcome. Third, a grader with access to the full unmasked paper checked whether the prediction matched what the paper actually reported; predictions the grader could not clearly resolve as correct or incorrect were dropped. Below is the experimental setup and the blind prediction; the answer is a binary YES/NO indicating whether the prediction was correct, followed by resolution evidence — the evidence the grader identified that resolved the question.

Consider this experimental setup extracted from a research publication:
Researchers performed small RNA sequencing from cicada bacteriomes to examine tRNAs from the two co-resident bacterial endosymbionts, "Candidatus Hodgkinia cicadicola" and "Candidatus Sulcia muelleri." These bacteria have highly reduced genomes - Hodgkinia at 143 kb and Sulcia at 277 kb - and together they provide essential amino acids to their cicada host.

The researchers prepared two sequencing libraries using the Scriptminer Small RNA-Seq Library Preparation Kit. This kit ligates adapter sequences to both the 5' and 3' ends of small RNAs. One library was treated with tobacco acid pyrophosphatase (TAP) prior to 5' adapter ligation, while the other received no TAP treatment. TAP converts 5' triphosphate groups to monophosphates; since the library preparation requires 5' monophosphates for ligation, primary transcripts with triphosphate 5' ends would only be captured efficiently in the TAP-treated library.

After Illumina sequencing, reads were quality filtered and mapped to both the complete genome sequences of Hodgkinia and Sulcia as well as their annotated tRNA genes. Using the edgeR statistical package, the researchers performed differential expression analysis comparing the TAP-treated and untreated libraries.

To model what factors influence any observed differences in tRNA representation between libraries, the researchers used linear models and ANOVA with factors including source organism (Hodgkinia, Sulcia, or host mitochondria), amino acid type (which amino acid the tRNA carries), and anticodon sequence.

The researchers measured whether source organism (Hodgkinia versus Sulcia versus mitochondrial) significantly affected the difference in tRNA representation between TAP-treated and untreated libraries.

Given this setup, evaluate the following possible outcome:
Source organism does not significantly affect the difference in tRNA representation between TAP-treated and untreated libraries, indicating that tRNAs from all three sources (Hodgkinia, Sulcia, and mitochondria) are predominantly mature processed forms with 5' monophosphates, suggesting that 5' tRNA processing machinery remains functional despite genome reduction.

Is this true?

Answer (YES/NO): YES